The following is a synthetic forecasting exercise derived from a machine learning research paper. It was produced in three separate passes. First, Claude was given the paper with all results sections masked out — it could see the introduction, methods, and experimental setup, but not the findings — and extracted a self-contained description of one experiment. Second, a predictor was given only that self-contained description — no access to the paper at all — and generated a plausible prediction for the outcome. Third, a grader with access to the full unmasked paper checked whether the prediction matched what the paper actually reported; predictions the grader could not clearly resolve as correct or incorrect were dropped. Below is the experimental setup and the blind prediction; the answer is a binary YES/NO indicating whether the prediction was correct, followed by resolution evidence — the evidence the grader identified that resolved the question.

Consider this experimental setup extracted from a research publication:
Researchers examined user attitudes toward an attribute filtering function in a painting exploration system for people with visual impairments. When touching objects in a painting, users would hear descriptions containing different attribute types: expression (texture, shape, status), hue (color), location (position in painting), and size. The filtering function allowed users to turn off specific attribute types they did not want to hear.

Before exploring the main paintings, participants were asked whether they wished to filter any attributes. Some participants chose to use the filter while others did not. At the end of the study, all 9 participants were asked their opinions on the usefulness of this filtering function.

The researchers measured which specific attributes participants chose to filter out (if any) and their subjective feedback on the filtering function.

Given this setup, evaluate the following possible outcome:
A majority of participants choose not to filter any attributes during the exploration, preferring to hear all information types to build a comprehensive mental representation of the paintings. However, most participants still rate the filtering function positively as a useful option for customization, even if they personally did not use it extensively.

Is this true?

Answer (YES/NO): YES